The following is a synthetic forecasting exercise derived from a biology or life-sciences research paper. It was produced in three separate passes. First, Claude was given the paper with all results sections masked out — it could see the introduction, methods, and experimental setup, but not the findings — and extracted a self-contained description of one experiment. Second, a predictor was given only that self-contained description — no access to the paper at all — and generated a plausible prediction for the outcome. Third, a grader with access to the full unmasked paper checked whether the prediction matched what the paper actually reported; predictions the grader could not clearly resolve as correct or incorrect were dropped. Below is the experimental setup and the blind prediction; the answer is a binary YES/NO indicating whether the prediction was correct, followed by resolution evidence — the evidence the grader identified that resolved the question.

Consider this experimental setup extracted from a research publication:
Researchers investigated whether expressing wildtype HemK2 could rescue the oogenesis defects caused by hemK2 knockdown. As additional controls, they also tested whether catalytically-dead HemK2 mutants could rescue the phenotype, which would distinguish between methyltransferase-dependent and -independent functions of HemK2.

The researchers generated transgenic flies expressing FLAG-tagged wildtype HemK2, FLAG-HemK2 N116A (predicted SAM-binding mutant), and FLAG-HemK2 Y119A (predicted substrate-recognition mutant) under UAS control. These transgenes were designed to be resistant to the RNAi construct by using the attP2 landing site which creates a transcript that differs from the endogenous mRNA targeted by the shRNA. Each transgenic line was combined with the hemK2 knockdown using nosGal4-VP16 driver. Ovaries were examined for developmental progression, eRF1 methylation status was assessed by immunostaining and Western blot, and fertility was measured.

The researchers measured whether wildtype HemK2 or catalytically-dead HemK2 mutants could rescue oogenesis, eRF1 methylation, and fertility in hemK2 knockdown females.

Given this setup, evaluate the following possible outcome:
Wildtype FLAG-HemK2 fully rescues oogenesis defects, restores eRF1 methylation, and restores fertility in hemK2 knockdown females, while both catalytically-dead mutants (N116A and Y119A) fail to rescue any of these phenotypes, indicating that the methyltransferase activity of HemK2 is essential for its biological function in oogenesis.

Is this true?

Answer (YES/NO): NO